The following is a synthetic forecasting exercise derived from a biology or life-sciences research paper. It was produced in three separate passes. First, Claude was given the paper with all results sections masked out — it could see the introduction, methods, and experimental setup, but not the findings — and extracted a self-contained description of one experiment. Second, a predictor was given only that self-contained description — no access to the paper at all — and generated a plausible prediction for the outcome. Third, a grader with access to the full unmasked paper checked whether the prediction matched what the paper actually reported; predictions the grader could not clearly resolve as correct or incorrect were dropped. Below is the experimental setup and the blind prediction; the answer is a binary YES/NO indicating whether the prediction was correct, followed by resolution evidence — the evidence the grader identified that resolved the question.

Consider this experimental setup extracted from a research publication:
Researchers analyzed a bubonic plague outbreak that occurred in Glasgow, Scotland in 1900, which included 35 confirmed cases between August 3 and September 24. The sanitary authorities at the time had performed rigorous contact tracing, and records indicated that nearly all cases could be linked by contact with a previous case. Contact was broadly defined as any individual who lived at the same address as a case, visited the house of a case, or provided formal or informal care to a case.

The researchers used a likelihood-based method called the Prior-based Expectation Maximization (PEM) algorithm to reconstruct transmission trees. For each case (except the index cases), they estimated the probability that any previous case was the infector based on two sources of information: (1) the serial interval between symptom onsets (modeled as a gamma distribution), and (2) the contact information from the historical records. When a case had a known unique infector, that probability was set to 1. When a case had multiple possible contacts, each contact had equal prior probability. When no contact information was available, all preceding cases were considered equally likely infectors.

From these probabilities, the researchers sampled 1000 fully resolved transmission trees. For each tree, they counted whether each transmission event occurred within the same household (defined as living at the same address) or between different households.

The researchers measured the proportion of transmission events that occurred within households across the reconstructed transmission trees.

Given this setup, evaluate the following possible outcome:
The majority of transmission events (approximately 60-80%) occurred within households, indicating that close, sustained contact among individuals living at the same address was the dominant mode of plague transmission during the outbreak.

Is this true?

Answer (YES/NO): NO